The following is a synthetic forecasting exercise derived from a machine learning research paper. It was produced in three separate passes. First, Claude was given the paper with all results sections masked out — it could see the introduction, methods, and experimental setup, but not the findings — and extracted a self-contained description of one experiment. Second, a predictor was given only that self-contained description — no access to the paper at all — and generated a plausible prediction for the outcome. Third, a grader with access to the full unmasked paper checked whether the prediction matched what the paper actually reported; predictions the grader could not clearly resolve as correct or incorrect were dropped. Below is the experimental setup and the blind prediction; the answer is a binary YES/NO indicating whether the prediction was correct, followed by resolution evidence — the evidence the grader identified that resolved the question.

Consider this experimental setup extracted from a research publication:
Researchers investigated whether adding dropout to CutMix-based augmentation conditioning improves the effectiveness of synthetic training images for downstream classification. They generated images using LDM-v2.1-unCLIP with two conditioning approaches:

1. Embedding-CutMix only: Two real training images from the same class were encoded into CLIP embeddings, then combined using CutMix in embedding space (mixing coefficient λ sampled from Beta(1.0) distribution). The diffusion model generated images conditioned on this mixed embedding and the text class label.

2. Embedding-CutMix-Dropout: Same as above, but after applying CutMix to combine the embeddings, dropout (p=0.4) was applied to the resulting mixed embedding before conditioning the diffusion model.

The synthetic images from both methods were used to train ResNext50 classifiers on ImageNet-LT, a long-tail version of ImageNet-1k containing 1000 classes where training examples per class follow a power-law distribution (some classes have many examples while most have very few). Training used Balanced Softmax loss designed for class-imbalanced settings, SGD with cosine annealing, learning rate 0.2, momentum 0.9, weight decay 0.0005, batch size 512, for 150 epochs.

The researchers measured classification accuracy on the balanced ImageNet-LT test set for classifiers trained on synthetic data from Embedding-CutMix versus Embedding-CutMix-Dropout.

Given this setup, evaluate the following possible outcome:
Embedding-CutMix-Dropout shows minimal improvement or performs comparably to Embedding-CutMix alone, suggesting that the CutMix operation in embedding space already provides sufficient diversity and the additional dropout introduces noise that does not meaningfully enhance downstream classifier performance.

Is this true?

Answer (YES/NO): NO